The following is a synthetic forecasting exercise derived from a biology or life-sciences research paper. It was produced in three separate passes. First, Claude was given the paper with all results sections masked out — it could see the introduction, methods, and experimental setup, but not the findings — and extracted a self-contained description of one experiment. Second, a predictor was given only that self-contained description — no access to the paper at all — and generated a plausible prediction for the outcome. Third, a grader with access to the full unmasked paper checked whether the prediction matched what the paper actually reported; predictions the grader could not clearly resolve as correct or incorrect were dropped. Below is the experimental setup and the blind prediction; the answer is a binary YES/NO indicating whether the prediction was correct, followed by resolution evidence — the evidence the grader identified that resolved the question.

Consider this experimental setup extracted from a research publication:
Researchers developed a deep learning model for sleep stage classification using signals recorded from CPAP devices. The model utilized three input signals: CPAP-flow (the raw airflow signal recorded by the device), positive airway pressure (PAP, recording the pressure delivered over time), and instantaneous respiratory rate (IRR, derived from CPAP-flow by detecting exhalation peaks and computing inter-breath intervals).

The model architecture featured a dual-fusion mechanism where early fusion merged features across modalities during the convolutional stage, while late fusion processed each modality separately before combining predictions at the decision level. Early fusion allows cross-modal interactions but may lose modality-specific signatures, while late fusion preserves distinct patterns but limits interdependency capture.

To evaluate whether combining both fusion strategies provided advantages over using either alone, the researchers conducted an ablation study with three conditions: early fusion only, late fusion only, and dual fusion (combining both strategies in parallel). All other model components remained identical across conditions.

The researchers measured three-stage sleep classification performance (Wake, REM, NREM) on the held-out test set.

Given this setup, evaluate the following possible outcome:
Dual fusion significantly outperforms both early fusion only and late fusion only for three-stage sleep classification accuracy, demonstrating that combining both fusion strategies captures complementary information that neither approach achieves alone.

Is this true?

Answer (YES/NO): YES